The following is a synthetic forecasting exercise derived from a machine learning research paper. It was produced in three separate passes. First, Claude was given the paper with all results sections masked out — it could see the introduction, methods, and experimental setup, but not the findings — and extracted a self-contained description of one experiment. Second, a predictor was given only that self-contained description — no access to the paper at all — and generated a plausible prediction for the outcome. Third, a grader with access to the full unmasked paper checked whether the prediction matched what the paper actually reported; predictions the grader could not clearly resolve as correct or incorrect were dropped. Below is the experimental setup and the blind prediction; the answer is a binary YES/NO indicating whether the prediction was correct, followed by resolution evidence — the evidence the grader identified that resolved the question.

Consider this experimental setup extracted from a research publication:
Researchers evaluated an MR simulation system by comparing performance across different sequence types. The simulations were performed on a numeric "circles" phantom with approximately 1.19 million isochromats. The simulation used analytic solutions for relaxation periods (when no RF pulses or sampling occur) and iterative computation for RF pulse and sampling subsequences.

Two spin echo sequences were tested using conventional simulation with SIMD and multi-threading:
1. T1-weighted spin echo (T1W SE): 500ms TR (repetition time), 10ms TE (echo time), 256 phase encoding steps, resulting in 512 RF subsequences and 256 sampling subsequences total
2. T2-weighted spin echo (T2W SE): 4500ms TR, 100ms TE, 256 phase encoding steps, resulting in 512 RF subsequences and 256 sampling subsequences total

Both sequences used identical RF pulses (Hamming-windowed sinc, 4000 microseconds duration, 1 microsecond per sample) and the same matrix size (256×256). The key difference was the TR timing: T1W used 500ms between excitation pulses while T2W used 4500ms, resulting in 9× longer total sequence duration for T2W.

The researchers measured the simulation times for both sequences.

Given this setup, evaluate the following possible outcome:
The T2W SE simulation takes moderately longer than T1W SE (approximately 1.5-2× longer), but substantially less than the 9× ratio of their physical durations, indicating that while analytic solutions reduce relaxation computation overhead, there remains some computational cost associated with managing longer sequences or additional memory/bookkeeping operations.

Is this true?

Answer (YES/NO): NO